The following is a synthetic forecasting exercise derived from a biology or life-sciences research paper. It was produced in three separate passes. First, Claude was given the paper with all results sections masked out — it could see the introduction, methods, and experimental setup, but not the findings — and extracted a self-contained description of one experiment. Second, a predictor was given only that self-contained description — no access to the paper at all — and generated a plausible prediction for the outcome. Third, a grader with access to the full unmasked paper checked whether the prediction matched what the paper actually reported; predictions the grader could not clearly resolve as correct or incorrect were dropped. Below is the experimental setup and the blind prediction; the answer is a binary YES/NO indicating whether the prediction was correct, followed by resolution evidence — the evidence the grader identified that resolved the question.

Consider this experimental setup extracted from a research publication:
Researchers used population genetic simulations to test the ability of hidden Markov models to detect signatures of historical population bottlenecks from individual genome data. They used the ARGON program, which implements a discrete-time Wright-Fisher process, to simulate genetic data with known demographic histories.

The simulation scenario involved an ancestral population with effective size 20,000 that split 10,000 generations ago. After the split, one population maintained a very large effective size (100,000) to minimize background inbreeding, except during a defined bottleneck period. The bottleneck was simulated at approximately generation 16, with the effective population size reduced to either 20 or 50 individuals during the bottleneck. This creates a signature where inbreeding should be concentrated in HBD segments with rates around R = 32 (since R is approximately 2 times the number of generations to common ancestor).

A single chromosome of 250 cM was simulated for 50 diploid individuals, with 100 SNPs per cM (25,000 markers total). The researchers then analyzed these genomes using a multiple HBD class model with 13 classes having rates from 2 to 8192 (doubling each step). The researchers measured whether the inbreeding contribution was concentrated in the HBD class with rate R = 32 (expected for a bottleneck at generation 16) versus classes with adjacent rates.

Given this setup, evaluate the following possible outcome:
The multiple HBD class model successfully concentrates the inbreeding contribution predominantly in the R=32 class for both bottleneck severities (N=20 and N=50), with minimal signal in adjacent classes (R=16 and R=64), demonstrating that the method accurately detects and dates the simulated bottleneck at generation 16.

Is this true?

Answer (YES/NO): NO